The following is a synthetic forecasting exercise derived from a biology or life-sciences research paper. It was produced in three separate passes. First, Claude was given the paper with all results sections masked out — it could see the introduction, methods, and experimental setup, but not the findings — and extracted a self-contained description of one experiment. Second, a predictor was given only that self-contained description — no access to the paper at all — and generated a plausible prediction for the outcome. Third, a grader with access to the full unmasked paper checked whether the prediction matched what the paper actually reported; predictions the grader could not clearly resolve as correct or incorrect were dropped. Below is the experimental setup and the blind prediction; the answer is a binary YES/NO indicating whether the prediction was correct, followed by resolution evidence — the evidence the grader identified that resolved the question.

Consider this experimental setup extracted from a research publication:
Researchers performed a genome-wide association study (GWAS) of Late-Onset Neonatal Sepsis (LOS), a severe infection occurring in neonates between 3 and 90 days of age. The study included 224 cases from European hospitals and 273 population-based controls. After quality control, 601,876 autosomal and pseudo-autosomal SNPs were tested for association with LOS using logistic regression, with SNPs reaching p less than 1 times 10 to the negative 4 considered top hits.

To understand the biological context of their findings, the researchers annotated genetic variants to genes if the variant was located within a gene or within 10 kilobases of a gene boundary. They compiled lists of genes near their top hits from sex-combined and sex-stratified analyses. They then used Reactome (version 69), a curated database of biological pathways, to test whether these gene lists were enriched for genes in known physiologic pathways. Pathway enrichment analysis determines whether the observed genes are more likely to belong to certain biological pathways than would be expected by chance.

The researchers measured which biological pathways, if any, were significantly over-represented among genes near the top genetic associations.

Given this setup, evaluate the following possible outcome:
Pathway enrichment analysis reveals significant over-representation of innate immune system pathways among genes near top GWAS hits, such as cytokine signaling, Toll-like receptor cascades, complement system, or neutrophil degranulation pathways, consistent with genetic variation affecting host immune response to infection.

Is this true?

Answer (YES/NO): NO